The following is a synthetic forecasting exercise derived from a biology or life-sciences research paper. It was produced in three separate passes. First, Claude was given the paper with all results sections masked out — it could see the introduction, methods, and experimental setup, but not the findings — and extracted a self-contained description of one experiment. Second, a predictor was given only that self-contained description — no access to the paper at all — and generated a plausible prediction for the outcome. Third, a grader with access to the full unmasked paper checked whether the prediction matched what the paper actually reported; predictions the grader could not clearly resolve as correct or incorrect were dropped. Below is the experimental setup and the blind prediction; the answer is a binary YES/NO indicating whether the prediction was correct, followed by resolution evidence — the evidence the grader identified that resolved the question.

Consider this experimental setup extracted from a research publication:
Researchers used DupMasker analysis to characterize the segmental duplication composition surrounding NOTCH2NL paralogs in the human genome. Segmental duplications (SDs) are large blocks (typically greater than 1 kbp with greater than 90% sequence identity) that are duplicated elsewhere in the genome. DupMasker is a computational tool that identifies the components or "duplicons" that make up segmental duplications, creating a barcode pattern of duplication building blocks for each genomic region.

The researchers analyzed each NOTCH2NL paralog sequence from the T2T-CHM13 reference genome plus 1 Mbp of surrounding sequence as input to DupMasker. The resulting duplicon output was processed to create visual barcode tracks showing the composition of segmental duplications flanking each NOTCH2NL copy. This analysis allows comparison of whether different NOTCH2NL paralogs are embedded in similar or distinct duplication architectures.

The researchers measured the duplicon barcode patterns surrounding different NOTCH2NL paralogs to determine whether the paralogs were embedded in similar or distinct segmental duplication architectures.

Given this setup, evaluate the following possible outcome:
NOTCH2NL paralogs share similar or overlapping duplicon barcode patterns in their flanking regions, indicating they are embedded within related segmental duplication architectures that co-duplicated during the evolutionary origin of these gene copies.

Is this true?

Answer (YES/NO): NO